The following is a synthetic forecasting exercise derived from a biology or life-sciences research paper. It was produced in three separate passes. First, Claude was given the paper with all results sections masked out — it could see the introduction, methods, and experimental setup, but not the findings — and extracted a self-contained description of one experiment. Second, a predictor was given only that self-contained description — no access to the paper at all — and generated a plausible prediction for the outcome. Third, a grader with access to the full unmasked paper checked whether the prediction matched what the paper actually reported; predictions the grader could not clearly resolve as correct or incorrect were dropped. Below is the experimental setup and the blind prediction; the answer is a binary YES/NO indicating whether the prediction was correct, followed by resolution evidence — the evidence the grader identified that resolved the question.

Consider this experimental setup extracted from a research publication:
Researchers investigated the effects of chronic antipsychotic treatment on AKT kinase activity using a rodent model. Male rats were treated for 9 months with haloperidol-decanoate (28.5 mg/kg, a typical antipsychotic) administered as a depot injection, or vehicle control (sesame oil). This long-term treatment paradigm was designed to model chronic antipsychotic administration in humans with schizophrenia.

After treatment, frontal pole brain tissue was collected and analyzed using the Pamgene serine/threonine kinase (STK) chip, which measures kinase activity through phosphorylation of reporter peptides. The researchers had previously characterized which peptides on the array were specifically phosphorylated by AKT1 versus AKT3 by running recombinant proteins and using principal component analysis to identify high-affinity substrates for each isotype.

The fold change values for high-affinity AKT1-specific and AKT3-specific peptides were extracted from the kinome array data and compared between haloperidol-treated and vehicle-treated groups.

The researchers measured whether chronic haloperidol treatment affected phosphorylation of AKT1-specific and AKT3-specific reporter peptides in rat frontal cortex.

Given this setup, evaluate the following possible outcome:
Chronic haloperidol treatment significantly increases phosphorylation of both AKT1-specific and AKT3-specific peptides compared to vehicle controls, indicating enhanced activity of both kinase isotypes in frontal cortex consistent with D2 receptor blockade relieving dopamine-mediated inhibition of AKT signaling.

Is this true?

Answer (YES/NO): NO